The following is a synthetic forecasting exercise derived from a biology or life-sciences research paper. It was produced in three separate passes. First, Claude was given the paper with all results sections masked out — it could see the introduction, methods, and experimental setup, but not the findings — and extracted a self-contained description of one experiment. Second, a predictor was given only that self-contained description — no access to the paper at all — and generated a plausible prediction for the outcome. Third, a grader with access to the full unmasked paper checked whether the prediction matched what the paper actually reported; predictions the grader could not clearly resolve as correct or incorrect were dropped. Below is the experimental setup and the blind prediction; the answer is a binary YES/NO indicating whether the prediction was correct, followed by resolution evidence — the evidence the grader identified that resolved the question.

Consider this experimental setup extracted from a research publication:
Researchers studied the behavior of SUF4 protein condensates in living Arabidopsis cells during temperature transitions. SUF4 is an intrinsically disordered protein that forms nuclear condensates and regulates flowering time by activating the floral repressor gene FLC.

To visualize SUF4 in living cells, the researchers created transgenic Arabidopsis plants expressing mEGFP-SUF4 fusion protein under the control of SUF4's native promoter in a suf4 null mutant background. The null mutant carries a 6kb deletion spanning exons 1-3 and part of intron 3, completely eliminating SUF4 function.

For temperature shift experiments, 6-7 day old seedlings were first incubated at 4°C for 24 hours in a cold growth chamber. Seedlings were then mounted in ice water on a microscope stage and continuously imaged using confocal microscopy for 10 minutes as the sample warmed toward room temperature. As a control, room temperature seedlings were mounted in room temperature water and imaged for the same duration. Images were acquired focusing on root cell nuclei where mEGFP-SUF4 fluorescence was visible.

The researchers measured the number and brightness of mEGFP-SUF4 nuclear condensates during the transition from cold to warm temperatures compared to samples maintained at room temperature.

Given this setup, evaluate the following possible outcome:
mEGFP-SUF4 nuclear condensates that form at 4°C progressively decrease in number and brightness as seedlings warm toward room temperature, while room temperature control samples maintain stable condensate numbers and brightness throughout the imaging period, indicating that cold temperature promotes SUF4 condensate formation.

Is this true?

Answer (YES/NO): NO